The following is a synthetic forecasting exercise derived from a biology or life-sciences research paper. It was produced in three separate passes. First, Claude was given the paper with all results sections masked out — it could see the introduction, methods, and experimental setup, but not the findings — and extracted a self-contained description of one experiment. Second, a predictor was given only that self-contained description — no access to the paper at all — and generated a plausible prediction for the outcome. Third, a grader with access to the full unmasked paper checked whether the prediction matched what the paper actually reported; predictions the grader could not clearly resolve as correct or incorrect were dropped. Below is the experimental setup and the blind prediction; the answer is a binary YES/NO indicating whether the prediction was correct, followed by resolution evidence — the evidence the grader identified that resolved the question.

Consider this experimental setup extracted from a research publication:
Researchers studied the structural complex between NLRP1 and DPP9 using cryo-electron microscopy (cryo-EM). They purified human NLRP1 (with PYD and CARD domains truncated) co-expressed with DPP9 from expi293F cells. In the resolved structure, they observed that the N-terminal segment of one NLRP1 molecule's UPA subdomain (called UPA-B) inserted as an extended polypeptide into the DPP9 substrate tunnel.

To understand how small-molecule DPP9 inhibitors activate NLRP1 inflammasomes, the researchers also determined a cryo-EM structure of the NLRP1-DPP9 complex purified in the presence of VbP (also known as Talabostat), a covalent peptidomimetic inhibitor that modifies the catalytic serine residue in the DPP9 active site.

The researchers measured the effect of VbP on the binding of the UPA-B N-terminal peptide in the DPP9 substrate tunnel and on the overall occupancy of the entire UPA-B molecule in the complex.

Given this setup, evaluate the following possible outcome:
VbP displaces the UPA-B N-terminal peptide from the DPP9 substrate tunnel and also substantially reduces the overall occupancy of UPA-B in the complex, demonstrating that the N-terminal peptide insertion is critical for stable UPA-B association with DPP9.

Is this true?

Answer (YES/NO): YES